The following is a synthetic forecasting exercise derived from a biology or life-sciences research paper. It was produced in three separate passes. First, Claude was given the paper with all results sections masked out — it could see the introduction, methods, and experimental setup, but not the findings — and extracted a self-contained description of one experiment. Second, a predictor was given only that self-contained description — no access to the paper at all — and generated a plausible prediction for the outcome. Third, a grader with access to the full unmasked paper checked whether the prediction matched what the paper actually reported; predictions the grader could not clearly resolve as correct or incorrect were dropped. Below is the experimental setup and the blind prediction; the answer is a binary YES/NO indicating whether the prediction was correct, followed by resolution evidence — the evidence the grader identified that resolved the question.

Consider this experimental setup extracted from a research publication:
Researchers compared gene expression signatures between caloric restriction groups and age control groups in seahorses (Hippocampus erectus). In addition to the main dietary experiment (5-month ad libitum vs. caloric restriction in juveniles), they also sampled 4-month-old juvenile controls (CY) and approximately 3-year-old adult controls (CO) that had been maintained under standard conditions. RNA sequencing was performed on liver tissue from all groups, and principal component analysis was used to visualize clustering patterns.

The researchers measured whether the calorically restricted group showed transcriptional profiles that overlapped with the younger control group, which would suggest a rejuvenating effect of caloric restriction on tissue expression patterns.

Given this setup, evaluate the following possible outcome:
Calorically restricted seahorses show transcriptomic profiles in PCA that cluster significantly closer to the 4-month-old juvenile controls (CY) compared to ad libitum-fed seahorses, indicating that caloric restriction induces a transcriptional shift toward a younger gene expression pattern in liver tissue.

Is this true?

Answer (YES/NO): NO